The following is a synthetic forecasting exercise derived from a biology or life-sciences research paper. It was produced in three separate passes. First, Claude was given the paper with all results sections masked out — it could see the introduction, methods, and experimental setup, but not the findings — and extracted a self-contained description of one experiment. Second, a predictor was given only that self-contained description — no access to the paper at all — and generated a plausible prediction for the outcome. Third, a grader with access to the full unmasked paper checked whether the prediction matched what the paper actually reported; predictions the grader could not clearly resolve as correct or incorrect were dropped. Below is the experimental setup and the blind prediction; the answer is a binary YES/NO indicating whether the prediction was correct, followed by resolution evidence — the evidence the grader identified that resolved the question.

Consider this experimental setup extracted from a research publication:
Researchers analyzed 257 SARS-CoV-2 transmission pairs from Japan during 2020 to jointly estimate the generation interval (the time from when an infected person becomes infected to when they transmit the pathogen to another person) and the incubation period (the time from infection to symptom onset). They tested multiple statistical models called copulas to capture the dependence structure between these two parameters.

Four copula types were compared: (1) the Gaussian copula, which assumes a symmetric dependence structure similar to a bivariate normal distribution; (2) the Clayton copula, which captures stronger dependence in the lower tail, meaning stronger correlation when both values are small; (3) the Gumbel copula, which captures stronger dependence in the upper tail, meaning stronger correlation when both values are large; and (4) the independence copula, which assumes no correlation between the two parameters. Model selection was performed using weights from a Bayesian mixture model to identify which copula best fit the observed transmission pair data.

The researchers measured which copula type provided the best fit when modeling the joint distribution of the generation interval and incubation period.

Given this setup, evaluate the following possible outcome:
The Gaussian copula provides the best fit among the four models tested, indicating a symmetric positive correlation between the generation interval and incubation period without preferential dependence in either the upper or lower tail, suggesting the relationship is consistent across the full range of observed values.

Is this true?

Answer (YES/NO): NO